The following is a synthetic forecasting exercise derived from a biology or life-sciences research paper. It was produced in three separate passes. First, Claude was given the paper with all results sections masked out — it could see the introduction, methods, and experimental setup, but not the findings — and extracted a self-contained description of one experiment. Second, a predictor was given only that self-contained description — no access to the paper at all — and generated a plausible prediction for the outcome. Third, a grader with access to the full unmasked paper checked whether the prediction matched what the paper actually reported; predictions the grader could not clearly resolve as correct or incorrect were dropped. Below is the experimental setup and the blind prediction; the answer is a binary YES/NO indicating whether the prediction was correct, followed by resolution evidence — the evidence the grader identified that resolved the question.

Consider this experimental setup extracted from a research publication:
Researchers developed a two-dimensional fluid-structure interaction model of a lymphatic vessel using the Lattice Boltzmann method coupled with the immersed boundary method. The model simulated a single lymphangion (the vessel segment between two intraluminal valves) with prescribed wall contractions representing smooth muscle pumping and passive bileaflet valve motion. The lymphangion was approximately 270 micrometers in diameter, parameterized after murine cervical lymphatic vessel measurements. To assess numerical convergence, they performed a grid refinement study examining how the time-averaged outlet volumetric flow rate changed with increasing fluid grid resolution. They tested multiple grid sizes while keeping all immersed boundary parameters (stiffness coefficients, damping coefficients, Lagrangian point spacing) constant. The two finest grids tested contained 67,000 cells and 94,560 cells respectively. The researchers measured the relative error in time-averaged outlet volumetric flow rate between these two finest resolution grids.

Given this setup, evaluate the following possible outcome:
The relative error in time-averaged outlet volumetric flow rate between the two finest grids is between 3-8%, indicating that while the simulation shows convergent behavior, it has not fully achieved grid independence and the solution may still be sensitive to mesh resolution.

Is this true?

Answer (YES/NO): YES